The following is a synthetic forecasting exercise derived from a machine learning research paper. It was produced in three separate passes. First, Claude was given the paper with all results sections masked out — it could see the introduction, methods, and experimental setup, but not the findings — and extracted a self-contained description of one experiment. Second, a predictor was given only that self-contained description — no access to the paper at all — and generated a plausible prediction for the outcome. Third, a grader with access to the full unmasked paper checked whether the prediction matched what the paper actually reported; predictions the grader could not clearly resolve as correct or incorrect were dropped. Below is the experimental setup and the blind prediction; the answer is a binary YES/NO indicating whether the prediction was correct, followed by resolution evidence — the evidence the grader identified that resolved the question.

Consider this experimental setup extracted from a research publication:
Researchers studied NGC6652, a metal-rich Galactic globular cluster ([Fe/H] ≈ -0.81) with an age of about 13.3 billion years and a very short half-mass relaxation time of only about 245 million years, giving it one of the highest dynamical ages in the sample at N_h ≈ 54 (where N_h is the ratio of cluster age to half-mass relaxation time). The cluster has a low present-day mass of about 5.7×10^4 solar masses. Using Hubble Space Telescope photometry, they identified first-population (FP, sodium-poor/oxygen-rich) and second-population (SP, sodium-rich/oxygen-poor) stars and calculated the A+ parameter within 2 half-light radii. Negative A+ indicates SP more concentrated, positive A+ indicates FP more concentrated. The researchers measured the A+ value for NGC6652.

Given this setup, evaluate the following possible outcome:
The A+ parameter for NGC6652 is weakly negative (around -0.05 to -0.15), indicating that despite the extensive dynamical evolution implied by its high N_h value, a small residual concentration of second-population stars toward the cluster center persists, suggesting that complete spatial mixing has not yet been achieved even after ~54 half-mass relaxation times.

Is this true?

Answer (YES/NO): NO